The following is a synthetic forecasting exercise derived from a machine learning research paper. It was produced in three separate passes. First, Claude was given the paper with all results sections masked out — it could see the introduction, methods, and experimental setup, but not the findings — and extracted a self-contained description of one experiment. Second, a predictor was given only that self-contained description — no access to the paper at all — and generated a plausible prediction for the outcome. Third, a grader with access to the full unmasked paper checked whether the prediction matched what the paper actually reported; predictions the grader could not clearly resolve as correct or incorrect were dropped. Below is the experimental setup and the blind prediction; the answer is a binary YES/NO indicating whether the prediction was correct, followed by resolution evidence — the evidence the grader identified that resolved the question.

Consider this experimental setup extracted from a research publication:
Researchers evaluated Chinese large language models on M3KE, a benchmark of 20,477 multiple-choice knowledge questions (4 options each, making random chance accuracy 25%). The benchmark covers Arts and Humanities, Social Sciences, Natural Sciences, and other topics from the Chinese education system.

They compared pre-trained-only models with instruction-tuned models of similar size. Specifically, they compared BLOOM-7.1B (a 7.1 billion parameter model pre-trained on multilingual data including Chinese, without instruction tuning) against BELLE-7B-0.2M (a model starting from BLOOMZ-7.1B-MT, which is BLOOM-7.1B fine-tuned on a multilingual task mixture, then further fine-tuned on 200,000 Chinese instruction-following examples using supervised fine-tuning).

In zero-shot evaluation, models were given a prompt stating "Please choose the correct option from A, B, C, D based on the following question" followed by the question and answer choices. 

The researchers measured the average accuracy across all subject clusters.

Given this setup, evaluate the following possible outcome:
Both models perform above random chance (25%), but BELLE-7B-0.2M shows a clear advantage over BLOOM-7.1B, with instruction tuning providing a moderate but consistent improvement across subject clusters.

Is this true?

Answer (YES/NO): NO